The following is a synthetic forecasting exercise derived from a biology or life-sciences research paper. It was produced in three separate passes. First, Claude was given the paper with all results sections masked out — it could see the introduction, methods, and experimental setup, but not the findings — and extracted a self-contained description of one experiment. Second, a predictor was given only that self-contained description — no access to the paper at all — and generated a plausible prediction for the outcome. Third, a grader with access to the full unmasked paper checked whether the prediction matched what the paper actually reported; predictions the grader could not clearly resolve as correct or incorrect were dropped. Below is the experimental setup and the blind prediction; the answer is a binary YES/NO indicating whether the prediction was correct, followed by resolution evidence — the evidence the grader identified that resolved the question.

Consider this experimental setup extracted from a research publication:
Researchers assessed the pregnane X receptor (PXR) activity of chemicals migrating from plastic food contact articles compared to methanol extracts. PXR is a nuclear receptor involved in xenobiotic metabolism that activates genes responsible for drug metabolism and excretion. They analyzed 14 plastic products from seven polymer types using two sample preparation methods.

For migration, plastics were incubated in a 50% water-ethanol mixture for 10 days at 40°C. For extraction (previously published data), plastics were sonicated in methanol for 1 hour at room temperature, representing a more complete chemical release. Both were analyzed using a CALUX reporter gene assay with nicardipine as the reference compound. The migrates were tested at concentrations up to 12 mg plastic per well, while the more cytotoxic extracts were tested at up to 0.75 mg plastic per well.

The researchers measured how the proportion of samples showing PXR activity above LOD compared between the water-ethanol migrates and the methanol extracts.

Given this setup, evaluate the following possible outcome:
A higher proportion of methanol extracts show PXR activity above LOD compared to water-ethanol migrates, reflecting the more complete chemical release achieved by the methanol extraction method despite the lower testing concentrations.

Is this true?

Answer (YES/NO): NO